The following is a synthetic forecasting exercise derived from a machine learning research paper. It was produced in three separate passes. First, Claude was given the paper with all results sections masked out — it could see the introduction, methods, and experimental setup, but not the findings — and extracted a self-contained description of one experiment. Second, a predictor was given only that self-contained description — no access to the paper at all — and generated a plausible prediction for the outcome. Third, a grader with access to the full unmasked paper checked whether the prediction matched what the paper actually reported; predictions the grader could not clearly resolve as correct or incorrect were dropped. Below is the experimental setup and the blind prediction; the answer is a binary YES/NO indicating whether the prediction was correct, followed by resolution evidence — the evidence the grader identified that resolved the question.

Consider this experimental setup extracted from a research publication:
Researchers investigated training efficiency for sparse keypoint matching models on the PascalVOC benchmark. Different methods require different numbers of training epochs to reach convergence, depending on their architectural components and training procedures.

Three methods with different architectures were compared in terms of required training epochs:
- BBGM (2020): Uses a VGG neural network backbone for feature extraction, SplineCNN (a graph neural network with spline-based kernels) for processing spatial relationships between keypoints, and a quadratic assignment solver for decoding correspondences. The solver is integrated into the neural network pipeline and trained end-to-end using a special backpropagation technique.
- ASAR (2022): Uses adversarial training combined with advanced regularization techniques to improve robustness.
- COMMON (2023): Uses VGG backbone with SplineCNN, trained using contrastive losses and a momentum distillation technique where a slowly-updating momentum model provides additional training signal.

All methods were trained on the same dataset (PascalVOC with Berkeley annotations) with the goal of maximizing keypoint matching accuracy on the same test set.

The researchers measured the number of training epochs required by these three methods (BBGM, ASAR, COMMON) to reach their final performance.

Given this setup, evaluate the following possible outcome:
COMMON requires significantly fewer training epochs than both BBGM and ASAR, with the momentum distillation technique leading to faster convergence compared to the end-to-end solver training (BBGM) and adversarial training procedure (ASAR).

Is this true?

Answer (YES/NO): NO